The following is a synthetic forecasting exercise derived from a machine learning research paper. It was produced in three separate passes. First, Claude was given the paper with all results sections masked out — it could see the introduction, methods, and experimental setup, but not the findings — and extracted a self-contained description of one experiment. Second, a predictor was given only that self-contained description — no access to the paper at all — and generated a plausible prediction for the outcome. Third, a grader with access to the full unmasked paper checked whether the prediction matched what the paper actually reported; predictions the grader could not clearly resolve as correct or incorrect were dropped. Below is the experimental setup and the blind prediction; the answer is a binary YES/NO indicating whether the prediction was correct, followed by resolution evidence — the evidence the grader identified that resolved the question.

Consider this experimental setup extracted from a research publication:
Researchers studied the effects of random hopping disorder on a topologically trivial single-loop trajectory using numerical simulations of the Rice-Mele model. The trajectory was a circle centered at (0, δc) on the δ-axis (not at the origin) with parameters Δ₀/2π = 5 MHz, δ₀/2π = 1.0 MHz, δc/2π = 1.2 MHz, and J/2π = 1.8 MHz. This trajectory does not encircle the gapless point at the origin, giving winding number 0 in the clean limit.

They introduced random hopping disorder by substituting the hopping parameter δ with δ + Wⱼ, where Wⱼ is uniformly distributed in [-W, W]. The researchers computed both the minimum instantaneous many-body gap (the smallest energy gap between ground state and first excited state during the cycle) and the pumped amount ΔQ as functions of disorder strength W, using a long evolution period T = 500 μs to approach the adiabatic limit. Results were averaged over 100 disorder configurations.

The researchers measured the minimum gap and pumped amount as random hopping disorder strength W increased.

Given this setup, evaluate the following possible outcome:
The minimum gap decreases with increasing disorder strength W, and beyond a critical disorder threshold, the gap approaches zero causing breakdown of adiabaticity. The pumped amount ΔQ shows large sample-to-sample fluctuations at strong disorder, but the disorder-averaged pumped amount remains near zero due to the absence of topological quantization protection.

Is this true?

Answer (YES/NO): NO